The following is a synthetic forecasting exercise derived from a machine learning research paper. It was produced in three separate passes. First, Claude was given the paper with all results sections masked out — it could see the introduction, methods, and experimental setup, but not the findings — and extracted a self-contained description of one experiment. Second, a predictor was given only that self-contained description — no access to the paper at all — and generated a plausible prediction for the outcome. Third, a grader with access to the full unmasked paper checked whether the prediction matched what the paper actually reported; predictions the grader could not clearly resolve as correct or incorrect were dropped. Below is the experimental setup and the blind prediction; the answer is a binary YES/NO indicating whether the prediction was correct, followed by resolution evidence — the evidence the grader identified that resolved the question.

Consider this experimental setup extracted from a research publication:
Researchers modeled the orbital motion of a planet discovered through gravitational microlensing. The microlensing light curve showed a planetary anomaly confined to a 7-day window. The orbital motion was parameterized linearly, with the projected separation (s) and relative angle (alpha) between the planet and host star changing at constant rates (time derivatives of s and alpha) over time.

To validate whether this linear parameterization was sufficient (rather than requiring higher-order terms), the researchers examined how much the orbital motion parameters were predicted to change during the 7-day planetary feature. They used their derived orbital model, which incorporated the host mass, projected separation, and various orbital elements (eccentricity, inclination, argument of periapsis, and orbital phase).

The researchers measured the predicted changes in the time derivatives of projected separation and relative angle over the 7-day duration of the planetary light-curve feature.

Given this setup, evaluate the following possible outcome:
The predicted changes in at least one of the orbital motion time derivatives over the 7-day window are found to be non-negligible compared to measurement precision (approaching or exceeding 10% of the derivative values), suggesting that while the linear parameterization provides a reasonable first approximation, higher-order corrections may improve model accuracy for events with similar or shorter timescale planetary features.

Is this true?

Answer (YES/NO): NO